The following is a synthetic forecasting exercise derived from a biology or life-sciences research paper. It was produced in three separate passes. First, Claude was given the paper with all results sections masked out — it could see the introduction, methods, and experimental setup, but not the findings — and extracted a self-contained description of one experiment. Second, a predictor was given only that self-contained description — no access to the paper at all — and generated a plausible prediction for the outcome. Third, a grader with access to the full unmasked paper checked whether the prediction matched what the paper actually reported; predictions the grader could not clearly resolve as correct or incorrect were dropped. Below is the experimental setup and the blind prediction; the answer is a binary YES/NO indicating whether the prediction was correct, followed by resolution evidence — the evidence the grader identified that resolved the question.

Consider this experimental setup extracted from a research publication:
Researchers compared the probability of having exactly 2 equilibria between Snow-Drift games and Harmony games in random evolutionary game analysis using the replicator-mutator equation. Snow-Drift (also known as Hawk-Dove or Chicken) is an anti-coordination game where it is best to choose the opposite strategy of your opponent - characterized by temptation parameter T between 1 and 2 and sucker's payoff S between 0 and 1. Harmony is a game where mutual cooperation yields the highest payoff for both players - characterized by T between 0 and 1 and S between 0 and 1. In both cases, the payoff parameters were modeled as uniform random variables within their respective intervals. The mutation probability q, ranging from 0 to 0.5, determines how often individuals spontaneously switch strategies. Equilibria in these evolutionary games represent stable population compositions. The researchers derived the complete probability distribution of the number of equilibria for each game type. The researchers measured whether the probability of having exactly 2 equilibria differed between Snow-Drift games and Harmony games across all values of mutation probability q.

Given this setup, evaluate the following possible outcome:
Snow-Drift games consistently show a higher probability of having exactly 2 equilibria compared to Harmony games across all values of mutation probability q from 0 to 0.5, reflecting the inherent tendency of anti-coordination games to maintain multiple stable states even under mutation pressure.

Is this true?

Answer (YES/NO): NO